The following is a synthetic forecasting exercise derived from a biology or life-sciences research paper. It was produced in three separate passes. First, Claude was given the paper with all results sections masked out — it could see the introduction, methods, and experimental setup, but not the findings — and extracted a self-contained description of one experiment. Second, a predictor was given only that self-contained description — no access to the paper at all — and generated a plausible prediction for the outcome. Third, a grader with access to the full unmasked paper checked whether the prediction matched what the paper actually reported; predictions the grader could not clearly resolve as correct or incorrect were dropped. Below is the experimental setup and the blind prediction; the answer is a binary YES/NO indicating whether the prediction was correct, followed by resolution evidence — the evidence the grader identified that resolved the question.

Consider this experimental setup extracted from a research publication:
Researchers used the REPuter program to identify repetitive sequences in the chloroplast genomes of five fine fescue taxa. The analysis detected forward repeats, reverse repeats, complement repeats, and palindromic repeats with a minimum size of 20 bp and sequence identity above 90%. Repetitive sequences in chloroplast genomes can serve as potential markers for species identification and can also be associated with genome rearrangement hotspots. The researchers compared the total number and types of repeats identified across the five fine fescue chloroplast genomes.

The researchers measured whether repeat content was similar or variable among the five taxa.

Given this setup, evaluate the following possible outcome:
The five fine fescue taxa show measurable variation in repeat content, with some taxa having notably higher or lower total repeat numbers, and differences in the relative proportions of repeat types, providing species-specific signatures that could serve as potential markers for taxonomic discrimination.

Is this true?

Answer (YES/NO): YES